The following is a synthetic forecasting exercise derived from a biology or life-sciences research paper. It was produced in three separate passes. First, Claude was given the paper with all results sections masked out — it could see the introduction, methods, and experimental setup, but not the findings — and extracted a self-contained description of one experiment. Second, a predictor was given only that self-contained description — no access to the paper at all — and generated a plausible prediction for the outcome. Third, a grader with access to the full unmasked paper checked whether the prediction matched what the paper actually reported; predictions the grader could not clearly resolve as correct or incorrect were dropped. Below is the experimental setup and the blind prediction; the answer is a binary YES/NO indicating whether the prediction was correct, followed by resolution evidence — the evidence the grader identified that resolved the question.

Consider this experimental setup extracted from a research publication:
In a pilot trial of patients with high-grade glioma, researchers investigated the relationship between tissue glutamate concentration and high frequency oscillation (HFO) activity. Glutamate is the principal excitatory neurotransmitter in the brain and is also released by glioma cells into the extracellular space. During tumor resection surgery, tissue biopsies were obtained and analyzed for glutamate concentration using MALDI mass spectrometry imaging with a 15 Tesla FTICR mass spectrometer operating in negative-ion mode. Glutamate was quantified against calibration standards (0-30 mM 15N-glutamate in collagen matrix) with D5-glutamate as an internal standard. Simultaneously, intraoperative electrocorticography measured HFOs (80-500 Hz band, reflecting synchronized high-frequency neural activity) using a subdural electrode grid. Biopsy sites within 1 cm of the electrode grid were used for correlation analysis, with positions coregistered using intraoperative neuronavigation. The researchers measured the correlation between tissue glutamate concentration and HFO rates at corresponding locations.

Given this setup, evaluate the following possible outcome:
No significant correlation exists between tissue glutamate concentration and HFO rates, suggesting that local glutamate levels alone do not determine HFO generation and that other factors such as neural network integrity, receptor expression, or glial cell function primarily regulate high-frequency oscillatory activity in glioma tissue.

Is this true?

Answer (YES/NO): NO